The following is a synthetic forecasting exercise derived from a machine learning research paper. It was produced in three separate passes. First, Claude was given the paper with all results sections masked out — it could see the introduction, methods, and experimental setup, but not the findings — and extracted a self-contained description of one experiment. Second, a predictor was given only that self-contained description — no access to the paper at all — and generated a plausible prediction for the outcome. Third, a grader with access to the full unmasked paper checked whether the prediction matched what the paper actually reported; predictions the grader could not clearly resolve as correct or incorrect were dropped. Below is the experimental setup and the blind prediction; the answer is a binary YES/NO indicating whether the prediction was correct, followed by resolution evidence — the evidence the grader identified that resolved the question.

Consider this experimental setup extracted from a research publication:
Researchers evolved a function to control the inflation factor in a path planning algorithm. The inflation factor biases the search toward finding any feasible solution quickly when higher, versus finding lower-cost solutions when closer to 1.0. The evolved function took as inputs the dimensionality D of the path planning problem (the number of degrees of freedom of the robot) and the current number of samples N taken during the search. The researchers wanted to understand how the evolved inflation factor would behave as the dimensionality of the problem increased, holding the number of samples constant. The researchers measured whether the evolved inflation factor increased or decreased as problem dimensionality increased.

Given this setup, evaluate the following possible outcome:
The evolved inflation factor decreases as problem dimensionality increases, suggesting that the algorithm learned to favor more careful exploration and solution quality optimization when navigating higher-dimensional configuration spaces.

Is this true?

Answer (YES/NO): NO